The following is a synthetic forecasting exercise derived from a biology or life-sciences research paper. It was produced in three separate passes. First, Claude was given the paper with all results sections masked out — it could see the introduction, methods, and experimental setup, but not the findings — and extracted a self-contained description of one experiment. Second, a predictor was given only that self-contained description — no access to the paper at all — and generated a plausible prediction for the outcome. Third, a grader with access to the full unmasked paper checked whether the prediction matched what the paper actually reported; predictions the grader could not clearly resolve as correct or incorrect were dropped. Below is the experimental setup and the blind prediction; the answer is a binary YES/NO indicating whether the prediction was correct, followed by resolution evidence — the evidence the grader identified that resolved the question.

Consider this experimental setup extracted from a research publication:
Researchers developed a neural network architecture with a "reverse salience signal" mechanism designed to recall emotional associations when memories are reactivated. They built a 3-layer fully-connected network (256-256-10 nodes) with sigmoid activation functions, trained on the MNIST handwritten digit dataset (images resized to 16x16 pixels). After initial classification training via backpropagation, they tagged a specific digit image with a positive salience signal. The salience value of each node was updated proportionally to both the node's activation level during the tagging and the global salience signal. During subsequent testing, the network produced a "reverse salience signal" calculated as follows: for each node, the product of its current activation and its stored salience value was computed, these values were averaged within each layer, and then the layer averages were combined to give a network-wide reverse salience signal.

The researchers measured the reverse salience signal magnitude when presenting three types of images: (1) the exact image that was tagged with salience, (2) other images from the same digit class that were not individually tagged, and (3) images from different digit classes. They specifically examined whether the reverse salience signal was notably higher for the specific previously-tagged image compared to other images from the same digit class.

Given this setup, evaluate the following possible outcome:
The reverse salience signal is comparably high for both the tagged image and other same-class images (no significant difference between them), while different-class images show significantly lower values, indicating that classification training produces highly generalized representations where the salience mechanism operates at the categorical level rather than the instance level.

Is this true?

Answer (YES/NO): NO